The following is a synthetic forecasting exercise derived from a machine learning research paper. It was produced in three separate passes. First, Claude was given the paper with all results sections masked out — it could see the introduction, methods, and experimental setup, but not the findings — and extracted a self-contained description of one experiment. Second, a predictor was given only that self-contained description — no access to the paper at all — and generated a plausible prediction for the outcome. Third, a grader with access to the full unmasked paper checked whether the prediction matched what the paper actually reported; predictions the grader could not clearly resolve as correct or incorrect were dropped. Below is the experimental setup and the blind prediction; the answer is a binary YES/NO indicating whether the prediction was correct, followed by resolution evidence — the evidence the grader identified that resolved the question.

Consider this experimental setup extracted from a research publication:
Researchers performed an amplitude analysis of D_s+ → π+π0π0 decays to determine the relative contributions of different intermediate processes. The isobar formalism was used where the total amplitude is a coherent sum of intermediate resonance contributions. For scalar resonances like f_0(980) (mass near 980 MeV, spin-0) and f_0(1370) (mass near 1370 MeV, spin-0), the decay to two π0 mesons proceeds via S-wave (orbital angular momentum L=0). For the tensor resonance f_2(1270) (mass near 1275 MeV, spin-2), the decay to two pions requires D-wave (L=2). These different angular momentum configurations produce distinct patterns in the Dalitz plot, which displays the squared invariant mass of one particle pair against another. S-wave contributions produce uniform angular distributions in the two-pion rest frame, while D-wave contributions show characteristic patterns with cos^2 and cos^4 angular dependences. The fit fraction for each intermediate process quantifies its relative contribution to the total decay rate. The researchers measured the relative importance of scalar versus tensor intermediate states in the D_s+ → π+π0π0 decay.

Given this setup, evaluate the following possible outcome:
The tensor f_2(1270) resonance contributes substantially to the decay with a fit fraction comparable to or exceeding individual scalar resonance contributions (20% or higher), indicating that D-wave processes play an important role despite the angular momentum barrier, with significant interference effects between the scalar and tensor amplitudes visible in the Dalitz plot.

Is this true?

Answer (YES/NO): NO